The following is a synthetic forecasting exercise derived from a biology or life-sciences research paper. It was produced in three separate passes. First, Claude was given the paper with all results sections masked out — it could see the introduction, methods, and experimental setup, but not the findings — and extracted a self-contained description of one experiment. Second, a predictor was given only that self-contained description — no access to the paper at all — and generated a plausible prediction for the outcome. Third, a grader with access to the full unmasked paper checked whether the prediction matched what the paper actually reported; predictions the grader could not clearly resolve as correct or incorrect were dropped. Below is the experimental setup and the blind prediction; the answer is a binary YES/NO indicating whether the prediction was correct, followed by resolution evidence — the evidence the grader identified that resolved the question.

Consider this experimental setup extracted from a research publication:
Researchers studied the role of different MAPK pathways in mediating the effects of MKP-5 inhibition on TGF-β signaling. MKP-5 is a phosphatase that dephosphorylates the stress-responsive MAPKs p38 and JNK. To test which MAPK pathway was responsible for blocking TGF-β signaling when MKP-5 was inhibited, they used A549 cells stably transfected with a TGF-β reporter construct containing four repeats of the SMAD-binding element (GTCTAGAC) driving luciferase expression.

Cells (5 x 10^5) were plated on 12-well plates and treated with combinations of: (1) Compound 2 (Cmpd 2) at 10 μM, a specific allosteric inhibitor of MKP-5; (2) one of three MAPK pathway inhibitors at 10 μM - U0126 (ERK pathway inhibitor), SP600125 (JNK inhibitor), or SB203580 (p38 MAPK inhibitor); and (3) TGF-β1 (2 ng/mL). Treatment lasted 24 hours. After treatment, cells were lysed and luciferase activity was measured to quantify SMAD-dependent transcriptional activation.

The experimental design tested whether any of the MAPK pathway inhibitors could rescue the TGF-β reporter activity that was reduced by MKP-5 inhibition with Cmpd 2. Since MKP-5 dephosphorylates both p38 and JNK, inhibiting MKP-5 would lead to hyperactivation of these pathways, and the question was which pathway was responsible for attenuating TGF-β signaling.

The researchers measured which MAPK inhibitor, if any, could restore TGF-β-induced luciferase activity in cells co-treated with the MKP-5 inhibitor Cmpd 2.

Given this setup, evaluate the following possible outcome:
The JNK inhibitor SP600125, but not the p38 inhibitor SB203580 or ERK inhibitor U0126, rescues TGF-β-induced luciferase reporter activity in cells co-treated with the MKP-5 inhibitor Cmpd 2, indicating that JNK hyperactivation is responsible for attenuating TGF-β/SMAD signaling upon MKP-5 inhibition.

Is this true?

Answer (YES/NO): YES